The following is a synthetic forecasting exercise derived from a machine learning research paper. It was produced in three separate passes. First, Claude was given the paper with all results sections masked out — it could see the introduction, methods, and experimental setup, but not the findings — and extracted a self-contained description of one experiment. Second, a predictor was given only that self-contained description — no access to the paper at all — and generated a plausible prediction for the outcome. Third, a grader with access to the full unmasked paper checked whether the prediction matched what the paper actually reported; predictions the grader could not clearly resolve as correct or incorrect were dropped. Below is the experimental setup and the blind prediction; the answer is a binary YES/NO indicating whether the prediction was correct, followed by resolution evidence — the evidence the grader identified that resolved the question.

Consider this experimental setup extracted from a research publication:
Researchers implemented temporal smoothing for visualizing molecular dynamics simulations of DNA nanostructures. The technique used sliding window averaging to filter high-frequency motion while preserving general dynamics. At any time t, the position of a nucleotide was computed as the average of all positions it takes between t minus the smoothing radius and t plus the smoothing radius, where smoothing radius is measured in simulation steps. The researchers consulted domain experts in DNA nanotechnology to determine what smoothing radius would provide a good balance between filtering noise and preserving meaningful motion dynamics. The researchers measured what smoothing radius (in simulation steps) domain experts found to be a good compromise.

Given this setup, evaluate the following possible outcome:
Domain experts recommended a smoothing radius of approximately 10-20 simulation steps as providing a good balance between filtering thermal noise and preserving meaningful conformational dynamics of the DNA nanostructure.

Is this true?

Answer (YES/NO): YES